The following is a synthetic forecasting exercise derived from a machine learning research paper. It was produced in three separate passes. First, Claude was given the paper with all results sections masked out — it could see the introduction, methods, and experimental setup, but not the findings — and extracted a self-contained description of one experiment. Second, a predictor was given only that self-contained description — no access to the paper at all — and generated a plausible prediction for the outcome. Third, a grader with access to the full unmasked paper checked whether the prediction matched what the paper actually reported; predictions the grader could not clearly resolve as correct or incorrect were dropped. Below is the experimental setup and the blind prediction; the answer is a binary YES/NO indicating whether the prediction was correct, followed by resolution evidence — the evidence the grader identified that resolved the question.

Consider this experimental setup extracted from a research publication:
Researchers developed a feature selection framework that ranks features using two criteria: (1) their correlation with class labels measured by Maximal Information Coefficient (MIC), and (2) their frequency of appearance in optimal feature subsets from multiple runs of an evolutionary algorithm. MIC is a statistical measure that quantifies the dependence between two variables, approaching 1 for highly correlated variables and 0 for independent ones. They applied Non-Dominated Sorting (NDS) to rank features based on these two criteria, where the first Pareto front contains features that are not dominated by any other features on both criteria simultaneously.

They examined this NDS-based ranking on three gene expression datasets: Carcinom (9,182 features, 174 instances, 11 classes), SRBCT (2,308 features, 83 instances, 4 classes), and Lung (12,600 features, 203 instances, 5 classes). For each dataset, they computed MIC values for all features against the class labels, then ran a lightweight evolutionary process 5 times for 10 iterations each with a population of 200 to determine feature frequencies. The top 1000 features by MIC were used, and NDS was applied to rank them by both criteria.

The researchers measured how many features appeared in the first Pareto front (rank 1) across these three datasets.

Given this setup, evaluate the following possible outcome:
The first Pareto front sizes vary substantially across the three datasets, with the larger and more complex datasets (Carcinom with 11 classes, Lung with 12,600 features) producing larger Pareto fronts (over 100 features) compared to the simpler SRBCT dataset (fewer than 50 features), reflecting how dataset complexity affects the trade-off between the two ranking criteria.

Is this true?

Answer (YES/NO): NO